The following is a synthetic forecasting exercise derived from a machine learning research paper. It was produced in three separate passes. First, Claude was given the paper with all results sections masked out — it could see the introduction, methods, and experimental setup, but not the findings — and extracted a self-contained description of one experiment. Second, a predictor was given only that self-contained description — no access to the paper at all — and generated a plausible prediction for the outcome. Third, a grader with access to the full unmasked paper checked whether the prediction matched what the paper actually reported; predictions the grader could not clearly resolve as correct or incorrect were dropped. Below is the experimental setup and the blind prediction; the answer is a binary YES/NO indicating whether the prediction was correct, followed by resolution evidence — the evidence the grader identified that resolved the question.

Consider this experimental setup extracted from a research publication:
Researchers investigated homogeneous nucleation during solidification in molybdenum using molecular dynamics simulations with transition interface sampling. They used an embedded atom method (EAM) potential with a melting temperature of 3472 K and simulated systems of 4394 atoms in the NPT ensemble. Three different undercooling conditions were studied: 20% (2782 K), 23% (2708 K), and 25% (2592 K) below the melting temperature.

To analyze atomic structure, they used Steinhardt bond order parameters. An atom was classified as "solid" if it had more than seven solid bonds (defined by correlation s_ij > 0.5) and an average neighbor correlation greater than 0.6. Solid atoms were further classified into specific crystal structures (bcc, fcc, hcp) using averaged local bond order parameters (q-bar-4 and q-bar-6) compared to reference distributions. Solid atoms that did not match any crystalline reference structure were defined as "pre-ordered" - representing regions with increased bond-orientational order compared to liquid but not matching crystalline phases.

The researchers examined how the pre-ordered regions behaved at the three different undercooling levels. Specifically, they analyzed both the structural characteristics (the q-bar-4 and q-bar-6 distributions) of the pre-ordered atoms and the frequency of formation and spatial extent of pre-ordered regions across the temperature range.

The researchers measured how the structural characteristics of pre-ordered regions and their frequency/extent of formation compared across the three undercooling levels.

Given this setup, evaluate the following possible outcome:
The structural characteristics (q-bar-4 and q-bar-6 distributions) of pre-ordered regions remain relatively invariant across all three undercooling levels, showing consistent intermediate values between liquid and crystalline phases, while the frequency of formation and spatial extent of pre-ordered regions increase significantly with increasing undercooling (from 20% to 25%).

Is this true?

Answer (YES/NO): YES